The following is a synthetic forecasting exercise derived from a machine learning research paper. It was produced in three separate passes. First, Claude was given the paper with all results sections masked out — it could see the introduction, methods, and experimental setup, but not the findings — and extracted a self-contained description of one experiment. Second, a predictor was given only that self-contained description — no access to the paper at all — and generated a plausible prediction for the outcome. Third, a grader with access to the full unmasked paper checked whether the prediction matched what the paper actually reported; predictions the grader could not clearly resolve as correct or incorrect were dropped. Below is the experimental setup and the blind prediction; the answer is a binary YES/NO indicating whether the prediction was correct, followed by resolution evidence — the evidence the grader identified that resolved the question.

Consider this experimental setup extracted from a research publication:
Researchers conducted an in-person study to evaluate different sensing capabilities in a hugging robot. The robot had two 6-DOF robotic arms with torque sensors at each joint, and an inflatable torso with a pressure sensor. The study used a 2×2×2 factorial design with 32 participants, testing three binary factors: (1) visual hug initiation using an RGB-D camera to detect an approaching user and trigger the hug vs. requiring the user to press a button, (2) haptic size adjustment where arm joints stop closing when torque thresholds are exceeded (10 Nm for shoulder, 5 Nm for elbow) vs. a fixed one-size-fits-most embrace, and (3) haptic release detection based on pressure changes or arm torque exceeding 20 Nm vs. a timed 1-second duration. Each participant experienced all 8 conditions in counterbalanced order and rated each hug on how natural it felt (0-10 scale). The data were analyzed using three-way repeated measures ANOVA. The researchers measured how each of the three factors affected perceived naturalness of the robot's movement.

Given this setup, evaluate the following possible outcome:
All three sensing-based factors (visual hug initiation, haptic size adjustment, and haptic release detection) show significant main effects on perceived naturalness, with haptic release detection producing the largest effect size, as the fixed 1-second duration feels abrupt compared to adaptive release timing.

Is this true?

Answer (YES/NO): NO